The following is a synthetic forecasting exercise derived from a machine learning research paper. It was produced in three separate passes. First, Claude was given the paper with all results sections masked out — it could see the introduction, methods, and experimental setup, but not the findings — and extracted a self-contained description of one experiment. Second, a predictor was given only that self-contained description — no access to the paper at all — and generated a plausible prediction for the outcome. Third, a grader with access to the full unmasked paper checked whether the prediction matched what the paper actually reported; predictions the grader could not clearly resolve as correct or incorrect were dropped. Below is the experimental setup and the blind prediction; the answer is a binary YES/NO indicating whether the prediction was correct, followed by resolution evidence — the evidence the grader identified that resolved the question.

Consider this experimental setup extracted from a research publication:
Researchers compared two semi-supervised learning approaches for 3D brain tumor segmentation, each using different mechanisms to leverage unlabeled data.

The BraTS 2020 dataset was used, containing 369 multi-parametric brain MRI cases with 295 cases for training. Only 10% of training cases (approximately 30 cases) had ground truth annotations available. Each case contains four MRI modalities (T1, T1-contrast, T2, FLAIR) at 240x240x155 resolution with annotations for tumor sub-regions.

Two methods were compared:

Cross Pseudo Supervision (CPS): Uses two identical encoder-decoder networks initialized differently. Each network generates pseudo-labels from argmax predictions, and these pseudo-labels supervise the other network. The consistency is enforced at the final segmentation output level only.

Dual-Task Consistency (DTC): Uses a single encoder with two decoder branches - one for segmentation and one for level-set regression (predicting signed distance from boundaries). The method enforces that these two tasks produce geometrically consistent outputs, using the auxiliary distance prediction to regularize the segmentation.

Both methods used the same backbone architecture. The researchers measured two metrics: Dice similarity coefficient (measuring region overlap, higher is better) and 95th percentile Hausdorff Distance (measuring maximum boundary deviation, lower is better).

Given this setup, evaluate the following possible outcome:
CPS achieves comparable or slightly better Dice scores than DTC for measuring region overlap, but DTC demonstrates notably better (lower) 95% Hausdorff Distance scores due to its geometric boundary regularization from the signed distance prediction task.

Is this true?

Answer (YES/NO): NO